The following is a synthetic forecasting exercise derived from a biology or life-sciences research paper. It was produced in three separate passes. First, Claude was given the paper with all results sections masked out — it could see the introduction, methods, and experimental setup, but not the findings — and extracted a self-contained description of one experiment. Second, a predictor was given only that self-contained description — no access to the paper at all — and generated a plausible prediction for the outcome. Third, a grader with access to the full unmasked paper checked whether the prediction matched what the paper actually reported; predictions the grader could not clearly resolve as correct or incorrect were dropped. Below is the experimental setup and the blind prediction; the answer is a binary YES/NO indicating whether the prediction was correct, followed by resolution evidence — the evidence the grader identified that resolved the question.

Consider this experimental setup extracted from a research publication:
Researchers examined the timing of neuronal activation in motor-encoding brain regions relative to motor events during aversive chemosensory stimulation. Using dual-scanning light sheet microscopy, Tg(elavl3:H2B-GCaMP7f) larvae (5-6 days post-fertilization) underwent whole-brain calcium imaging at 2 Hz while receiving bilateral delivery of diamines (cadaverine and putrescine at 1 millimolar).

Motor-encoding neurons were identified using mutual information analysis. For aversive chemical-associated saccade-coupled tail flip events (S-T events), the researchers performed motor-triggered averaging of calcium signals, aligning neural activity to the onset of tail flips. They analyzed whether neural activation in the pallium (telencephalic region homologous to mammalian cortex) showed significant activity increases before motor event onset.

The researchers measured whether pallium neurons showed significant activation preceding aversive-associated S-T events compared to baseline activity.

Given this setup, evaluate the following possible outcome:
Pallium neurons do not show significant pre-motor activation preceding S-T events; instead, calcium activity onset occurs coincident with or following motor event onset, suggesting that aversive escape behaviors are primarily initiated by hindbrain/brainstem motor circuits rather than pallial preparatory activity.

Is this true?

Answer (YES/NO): NO